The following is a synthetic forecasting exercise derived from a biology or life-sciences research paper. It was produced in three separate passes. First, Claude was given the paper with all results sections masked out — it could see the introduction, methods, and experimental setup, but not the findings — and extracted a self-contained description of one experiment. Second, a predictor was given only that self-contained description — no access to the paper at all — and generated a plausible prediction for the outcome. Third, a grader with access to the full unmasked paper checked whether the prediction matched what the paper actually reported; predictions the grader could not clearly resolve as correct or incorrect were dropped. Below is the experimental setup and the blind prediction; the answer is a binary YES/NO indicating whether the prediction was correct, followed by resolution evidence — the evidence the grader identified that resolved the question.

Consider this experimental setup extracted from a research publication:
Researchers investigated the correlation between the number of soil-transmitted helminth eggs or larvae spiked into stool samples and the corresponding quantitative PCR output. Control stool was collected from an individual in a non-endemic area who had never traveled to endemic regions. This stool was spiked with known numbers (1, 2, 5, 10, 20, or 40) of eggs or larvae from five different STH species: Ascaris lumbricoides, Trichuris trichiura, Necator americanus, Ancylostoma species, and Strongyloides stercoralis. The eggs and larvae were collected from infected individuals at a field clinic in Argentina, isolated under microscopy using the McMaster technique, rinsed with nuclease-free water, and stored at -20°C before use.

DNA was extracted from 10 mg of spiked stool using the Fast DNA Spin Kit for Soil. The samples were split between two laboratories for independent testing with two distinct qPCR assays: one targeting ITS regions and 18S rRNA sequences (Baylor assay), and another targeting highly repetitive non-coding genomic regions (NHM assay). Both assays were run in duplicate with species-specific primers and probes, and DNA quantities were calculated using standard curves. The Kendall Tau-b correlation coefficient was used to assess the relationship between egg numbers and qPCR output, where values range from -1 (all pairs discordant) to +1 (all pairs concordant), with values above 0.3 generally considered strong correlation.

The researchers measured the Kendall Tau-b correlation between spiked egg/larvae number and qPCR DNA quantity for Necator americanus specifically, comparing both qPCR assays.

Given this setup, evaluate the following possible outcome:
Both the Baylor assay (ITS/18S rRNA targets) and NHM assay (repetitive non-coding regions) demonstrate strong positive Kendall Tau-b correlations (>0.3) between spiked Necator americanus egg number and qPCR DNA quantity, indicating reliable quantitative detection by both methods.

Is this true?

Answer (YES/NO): NO